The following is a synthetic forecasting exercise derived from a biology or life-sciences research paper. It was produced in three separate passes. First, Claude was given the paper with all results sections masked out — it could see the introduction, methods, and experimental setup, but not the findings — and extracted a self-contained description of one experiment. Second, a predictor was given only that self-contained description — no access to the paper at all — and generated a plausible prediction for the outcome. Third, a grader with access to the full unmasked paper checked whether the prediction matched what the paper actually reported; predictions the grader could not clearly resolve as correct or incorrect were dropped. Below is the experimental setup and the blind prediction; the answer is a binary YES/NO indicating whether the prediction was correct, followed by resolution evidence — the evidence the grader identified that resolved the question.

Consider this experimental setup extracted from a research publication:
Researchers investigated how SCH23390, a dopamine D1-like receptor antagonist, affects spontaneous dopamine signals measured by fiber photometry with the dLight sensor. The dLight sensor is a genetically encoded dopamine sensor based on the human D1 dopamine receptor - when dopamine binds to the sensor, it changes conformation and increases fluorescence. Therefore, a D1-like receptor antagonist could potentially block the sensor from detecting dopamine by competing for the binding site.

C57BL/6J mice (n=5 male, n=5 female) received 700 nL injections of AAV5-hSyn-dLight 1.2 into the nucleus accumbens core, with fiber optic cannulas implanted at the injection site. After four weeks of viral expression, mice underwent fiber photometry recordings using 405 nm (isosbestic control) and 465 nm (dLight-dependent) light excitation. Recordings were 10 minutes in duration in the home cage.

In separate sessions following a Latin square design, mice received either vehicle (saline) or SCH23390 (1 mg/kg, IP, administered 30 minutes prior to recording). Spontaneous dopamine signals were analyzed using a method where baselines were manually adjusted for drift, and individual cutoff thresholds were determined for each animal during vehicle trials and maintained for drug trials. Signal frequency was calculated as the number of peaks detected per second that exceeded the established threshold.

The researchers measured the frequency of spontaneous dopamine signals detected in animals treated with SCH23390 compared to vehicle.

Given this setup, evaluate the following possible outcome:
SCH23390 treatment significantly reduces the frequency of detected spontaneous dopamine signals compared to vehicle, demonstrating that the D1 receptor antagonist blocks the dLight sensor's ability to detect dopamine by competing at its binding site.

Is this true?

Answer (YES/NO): YES